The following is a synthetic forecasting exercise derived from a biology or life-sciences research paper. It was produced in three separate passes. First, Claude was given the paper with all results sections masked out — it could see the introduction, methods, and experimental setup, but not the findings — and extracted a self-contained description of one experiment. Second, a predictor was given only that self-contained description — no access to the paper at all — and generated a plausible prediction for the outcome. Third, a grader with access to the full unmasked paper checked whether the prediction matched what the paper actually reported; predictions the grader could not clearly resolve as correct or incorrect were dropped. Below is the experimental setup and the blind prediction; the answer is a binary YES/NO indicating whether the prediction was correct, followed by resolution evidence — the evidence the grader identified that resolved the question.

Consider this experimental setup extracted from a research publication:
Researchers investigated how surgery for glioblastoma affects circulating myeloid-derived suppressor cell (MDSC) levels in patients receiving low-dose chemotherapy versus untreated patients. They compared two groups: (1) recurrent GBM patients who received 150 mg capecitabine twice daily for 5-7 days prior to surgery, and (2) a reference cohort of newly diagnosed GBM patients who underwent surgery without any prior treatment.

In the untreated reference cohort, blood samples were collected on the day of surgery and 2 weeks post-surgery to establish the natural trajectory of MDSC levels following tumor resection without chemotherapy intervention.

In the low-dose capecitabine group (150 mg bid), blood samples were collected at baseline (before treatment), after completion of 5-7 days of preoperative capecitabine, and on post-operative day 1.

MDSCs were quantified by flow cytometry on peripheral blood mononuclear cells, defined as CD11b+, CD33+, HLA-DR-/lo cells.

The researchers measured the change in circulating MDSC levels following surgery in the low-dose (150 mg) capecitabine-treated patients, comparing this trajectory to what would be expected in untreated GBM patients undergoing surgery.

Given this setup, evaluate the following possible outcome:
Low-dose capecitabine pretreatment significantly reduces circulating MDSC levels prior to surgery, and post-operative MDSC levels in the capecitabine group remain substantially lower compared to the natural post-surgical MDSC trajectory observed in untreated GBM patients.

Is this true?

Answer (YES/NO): NO